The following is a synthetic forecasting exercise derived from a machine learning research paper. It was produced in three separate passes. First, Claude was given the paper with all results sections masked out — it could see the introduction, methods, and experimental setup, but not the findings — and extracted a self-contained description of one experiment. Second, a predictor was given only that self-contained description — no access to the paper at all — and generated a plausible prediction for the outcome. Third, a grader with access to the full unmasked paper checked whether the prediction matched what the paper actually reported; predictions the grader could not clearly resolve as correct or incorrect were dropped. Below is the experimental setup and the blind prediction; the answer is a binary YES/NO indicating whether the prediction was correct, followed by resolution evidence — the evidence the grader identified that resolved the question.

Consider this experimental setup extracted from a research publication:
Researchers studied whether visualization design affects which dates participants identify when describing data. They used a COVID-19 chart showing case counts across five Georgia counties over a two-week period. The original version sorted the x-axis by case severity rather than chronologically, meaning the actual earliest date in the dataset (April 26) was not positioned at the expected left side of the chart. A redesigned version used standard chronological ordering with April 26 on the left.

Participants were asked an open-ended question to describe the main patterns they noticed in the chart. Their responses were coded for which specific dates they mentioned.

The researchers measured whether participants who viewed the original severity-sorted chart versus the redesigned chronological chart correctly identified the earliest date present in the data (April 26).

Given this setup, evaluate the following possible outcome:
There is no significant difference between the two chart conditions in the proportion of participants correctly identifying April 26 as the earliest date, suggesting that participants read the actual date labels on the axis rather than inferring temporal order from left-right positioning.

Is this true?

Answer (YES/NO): NO